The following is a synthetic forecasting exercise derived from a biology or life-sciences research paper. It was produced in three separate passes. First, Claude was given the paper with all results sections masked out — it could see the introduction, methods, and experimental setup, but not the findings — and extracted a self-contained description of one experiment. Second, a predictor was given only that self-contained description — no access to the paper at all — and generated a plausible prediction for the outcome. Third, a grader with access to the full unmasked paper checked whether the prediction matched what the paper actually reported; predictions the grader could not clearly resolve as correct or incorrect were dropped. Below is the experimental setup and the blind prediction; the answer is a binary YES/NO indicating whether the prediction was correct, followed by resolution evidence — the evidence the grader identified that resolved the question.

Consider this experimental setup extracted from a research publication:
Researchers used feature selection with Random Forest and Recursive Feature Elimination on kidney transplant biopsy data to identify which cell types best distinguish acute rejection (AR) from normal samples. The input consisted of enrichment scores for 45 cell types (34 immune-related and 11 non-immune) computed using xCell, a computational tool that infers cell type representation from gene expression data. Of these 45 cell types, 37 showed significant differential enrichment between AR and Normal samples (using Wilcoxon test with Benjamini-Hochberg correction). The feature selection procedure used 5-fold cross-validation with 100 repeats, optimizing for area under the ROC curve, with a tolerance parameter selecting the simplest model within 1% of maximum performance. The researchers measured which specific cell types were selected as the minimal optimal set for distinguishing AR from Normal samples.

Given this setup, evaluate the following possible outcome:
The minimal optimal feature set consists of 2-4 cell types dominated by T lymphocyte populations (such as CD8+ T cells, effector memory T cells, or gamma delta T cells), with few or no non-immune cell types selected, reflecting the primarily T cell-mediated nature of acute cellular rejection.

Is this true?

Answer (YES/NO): NO